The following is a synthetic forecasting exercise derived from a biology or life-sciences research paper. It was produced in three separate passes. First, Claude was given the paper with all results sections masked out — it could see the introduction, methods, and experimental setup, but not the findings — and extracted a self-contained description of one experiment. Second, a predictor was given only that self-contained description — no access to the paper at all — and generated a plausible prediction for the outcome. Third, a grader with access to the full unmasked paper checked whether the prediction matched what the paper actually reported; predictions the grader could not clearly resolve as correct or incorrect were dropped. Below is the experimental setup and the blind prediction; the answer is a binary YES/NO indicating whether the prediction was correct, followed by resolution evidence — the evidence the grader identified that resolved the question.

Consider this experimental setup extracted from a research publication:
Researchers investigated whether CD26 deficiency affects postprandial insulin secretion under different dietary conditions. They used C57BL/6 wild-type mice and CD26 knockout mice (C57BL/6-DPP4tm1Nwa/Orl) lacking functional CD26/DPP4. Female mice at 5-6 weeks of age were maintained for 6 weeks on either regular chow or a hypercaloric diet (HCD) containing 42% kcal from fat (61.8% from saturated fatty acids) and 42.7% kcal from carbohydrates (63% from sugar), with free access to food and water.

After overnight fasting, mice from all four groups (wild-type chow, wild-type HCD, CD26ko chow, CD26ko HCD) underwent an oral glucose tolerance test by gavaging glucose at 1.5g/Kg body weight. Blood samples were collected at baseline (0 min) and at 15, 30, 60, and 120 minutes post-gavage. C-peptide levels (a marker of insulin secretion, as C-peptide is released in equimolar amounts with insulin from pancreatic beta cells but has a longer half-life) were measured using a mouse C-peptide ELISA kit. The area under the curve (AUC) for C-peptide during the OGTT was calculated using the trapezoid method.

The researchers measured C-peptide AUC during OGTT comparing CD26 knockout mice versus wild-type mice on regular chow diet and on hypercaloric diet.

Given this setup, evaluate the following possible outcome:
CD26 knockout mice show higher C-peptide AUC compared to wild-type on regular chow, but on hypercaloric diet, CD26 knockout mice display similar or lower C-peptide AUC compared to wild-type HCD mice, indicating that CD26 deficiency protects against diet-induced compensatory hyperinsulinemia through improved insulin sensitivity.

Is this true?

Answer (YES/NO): YES